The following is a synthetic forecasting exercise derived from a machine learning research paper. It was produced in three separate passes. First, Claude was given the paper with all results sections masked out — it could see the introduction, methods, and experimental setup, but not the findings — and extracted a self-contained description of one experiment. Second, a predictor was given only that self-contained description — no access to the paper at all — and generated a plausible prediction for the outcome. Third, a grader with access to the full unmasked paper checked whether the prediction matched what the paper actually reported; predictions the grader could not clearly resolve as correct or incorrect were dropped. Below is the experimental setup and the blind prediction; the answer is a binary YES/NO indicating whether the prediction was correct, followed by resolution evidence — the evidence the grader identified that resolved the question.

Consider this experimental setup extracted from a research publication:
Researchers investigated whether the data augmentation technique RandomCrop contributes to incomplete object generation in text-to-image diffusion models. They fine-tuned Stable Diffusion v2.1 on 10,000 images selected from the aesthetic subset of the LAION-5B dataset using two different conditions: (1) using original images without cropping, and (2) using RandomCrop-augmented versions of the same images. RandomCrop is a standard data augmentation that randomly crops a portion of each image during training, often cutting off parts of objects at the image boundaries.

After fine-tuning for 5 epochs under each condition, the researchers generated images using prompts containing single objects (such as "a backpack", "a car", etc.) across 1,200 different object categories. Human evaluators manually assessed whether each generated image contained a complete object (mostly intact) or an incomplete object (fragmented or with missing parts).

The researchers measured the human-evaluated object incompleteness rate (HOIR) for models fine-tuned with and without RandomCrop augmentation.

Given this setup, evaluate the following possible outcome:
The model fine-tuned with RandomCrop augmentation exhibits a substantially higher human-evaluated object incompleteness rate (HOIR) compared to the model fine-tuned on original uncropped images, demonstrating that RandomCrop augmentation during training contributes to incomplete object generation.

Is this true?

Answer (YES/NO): YES